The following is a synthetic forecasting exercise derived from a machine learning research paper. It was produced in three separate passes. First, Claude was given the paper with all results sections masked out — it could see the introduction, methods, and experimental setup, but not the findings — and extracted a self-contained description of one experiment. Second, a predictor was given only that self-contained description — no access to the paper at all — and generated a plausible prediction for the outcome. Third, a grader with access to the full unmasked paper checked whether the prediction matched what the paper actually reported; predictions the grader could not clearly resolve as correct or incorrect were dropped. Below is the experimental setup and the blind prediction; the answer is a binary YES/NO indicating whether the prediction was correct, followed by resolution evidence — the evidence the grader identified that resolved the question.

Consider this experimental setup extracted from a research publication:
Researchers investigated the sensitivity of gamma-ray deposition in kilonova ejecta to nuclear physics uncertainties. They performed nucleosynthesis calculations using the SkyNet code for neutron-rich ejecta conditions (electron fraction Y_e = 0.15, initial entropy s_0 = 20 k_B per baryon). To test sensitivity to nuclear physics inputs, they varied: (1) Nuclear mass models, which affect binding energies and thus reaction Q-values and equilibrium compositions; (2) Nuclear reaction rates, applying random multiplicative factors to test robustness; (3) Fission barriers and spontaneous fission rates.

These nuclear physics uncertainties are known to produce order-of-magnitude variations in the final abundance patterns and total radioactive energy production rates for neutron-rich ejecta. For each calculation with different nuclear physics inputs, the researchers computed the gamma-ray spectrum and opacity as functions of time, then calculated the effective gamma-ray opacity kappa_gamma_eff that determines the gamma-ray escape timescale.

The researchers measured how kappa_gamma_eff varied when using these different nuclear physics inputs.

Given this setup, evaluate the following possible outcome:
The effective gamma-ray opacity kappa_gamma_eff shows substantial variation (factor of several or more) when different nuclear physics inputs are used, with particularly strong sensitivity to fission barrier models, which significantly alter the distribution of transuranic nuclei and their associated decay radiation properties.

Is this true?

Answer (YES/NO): NO